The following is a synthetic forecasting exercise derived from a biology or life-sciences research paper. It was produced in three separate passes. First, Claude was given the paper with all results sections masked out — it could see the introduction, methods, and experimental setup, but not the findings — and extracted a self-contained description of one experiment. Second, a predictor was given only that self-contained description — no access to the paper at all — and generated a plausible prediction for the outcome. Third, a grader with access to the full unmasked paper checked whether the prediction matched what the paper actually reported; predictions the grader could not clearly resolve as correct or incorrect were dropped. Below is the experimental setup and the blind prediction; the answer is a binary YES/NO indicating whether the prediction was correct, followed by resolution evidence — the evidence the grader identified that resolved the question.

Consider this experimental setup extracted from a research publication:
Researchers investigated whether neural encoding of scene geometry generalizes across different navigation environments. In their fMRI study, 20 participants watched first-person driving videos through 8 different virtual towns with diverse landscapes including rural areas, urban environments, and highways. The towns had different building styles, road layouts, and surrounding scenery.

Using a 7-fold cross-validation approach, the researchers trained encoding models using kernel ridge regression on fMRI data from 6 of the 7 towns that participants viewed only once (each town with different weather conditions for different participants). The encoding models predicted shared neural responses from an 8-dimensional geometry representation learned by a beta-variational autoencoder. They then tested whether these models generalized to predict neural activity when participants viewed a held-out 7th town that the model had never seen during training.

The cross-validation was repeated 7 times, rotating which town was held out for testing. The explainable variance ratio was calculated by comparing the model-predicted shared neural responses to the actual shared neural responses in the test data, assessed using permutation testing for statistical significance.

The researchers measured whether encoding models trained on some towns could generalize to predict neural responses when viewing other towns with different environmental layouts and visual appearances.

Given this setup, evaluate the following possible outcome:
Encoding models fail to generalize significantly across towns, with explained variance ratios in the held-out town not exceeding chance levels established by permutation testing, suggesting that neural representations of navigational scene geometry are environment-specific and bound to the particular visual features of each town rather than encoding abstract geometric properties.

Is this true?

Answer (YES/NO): NO